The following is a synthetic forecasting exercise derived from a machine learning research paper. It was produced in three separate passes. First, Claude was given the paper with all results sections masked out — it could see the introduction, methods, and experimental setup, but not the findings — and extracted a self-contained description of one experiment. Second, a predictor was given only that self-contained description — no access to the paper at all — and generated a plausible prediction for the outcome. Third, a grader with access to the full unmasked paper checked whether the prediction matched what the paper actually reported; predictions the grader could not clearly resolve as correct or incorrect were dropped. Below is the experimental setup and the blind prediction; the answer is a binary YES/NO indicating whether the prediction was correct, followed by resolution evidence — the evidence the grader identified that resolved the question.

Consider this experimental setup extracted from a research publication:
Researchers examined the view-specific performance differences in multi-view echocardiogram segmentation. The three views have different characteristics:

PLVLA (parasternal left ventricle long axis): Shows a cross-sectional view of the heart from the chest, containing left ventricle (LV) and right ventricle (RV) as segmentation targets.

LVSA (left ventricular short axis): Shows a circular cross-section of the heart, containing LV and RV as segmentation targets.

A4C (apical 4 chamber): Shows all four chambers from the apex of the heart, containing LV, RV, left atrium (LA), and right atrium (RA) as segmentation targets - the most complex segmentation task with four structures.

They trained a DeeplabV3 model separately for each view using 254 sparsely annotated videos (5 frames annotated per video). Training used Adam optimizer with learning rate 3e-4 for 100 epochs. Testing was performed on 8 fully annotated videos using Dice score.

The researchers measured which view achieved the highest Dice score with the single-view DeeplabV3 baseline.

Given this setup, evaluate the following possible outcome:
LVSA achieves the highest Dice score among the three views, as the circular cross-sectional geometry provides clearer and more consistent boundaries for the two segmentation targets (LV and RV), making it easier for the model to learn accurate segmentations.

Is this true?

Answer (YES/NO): NO